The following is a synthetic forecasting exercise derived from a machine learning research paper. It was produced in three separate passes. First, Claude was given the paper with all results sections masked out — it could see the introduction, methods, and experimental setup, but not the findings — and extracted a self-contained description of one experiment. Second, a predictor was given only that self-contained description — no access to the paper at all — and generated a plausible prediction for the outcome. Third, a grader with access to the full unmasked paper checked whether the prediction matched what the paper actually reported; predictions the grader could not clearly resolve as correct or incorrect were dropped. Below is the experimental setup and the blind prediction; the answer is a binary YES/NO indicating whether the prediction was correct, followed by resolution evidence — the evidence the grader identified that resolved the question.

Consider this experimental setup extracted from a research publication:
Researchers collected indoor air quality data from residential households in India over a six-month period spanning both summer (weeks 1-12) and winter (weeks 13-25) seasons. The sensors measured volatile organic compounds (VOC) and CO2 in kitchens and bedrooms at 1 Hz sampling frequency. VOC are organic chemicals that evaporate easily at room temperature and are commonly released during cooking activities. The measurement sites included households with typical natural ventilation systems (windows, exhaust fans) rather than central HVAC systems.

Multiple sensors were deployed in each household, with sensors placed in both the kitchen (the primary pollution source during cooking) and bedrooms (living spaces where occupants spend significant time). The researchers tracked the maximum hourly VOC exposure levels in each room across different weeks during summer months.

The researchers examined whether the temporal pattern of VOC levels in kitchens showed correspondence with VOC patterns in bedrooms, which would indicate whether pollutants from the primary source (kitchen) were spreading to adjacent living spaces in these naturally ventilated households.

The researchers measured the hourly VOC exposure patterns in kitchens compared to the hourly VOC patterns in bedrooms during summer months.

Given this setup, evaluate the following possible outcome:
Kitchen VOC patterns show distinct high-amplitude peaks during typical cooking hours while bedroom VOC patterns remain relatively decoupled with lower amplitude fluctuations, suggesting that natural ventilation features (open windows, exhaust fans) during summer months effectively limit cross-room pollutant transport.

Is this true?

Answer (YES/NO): NO